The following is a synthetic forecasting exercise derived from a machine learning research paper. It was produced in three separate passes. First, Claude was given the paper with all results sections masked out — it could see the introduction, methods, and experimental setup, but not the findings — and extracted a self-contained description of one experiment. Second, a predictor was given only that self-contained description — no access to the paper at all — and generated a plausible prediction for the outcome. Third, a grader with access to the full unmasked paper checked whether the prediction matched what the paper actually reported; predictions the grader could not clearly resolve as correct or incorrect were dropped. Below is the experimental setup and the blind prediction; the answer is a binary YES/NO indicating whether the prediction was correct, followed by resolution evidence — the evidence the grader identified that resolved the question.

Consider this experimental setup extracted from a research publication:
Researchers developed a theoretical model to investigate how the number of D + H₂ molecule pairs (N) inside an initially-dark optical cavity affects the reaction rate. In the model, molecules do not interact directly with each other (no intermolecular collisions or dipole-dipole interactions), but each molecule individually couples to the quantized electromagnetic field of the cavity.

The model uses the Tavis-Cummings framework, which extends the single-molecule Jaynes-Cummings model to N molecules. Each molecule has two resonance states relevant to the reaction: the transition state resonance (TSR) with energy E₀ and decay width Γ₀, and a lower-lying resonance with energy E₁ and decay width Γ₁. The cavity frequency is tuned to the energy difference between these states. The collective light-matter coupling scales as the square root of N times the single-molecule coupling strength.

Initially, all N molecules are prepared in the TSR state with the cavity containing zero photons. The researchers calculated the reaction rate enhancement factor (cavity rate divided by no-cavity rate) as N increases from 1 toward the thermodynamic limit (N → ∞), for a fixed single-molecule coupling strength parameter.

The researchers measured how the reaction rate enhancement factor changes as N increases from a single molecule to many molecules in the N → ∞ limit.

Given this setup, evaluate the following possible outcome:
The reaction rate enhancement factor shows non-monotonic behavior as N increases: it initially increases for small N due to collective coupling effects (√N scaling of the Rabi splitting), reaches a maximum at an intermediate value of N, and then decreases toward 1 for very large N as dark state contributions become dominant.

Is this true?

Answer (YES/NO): NO